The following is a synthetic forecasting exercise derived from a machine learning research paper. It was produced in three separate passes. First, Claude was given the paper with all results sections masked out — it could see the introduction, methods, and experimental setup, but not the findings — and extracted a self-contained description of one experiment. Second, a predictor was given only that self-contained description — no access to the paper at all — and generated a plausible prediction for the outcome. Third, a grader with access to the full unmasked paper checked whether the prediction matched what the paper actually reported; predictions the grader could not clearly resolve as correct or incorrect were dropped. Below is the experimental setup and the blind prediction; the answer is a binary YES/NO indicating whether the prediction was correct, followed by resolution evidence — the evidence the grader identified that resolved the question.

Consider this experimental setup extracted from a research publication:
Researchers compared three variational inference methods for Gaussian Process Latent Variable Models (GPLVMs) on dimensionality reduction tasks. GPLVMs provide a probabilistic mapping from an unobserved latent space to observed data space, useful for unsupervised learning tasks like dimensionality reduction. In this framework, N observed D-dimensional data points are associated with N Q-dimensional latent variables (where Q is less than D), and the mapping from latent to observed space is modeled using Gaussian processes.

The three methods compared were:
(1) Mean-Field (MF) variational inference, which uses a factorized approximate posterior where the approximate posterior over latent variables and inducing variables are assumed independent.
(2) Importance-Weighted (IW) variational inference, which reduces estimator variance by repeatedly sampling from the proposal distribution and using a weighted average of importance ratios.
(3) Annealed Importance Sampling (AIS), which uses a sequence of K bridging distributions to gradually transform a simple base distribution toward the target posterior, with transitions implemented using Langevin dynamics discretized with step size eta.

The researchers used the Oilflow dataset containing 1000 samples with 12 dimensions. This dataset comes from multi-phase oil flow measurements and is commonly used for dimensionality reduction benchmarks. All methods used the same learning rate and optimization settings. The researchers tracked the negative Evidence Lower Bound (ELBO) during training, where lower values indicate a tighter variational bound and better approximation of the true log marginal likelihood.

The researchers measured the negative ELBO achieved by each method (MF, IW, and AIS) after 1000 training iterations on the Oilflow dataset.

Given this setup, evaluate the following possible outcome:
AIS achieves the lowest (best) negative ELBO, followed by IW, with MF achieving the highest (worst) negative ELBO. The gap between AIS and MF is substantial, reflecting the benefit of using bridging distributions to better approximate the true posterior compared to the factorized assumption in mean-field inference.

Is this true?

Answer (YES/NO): NO